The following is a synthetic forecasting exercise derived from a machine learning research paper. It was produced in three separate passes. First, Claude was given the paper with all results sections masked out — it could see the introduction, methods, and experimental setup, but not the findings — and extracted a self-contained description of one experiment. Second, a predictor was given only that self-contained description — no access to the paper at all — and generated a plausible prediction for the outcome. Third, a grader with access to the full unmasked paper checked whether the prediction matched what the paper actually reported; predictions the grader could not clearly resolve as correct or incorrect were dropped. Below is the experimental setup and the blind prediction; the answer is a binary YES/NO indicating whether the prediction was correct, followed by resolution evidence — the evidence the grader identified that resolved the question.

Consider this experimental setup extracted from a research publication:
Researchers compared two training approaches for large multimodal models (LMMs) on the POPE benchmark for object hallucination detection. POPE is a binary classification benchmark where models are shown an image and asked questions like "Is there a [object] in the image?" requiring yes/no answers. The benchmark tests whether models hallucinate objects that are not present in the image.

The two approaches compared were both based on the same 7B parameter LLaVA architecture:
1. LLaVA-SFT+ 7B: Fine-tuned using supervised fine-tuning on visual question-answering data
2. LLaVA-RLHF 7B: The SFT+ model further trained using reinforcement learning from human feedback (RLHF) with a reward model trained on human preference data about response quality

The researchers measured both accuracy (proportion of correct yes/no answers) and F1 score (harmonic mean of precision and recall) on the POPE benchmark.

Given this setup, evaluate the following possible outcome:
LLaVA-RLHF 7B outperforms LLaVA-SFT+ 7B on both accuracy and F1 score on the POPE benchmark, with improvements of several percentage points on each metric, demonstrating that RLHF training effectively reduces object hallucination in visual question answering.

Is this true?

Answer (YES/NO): NO